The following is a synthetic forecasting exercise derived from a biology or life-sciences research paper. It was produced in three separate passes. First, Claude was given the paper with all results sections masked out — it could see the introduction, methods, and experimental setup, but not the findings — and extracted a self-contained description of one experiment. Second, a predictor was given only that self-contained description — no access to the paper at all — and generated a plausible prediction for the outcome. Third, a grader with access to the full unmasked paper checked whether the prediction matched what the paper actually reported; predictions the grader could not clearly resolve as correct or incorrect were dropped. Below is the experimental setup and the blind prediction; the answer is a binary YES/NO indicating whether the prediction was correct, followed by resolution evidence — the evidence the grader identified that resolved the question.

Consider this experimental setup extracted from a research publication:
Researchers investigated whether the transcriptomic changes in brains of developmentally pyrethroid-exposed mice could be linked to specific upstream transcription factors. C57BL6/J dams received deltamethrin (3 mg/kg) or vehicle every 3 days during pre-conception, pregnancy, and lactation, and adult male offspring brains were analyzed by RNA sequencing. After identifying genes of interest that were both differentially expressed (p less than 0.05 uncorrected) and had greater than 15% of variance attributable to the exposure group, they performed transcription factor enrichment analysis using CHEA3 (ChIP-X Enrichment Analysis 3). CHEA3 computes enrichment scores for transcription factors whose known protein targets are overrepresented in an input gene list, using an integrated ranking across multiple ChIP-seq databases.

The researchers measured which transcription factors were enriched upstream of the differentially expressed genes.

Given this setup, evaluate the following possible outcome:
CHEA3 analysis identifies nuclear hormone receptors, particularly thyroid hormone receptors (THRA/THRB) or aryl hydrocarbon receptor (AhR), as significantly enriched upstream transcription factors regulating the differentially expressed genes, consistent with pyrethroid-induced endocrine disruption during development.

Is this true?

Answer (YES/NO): NO